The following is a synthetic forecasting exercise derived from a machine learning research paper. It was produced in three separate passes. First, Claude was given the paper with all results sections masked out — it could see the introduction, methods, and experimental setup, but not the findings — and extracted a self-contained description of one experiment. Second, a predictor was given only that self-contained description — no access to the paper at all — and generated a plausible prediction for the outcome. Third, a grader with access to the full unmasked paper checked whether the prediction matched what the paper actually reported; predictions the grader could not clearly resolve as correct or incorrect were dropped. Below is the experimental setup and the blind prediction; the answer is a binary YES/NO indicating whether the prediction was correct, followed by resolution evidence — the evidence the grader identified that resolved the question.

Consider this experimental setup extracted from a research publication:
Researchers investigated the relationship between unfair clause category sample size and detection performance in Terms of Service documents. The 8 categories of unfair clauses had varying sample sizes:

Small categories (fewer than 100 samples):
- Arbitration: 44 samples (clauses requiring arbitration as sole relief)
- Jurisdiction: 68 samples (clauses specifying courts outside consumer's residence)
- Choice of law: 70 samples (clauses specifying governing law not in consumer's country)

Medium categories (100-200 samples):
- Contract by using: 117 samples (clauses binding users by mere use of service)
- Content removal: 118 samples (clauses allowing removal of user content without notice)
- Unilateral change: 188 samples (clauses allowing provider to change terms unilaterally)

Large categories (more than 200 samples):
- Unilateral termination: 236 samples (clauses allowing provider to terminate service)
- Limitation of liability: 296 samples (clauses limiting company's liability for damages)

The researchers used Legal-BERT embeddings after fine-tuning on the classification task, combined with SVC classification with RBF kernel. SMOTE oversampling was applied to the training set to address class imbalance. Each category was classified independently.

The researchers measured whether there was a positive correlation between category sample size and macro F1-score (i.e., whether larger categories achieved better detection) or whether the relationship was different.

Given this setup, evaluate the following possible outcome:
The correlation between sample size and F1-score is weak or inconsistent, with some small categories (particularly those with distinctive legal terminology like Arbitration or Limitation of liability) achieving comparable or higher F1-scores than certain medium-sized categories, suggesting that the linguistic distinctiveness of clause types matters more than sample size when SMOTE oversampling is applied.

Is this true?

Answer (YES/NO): NO